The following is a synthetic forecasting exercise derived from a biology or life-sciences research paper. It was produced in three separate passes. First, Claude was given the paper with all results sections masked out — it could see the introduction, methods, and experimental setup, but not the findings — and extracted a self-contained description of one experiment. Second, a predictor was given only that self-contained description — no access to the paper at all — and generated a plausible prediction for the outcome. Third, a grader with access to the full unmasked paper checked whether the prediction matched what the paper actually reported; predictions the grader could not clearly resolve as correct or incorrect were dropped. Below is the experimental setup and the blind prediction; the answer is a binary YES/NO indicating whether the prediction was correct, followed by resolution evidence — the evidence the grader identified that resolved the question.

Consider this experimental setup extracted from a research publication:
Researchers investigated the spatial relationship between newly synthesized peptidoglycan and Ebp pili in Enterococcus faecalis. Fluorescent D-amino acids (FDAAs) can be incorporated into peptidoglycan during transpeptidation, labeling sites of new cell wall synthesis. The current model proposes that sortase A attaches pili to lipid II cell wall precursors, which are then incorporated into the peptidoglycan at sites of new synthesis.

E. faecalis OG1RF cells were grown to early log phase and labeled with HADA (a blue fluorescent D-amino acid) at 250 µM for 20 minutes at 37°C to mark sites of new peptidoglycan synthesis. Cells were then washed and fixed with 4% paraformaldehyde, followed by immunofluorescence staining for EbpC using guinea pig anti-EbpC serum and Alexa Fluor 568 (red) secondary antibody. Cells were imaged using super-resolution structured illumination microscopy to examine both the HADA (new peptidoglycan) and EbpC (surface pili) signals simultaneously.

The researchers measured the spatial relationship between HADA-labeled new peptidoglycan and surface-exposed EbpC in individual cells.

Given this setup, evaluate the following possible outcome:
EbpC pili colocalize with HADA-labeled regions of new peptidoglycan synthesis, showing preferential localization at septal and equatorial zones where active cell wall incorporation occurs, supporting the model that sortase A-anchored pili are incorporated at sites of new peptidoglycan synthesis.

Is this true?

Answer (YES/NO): NO